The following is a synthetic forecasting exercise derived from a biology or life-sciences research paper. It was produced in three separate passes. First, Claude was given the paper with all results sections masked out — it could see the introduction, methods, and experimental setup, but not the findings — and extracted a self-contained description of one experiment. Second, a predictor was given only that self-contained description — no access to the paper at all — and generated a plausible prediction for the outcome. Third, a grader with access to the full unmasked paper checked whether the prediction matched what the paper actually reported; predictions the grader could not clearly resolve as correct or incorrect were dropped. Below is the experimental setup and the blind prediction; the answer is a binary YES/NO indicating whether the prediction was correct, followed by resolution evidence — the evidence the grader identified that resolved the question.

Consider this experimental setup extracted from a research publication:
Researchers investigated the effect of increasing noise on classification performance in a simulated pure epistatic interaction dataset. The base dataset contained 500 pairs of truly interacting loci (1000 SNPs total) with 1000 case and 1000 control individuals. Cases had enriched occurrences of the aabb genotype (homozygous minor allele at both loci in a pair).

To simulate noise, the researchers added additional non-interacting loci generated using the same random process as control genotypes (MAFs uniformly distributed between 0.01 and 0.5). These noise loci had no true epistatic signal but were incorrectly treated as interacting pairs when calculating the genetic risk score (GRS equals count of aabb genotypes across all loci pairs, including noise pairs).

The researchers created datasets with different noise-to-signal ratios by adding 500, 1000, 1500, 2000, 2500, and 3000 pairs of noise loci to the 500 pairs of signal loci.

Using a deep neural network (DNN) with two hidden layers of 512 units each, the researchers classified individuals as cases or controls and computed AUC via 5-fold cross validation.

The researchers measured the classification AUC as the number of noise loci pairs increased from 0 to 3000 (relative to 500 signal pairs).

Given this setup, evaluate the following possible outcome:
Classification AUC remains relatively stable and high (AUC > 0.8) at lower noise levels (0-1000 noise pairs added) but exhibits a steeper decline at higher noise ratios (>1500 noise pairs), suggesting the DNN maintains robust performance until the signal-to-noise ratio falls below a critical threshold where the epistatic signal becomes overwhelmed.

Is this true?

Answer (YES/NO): NO